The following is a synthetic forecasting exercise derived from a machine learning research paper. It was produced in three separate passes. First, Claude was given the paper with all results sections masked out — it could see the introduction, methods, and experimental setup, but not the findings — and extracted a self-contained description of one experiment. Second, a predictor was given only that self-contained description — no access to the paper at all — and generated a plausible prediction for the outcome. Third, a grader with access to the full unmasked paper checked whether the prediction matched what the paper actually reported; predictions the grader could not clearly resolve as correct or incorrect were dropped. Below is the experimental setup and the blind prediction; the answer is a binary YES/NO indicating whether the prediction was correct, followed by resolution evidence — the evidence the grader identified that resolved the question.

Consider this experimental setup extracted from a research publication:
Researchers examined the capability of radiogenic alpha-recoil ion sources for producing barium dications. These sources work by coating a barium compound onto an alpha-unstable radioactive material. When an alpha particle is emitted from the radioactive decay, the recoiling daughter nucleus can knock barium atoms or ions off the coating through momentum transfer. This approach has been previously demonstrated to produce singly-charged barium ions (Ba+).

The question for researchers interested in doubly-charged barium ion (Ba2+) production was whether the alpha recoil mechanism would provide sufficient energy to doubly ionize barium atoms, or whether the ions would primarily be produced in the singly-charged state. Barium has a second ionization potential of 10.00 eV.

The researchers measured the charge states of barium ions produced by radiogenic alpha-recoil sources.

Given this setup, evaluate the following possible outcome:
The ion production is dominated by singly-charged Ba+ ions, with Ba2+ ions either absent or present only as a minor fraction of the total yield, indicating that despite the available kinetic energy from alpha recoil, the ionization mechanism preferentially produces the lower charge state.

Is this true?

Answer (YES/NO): YES